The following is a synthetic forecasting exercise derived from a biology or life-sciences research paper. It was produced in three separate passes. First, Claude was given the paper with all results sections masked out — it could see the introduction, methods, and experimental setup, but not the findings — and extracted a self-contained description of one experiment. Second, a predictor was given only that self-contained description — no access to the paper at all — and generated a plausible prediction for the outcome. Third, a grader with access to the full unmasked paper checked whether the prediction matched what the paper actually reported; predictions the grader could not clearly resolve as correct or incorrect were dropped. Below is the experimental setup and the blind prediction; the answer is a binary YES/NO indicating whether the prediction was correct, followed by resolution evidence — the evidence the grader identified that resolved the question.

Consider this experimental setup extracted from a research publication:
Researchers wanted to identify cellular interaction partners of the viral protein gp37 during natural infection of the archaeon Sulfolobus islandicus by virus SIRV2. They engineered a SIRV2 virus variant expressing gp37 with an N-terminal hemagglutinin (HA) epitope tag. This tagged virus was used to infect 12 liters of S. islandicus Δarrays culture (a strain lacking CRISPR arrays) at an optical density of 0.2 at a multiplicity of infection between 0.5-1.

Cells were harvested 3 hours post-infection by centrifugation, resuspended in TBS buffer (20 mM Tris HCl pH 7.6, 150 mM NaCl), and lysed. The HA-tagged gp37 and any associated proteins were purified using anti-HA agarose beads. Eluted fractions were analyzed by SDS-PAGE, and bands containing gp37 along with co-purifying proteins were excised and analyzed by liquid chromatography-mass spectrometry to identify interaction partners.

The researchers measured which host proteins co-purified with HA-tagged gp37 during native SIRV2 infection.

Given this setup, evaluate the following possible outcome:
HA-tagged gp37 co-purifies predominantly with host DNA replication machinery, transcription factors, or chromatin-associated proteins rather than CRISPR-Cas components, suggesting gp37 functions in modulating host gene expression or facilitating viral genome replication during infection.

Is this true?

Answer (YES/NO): NO